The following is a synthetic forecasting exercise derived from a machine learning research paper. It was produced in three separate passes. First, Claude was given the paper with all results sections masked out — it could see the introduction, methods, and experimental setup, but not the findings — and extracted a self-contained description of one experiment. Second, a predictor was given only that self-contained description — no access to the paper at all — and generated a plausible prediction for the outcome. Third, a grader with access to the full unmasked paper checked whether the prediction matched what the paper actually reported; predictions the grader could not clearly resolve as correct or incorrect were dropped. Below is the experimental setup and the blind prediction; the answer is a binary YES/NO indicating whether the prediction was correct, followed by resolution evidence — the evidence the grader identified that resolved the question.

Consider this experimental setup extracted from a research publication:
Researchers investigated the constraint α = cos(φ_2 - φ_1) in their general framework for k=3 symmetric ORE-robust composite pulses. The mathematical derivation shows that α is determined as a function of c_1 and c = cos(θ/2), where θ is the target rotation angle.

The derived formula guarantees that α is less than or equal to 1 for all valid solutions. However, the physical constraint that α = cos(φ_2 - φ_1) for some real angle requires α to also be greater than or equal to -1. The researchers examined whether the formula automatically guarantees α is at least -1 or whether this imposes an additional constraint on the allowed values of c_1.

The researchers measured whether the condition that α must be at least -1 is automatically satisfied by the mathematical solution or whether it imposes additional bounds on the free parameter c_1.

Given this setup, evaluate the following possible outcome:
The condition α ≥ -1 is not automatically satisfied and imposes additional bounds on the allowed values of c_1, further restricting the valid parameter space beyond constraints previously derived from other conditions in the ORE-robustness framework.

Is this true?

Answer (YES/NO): YES